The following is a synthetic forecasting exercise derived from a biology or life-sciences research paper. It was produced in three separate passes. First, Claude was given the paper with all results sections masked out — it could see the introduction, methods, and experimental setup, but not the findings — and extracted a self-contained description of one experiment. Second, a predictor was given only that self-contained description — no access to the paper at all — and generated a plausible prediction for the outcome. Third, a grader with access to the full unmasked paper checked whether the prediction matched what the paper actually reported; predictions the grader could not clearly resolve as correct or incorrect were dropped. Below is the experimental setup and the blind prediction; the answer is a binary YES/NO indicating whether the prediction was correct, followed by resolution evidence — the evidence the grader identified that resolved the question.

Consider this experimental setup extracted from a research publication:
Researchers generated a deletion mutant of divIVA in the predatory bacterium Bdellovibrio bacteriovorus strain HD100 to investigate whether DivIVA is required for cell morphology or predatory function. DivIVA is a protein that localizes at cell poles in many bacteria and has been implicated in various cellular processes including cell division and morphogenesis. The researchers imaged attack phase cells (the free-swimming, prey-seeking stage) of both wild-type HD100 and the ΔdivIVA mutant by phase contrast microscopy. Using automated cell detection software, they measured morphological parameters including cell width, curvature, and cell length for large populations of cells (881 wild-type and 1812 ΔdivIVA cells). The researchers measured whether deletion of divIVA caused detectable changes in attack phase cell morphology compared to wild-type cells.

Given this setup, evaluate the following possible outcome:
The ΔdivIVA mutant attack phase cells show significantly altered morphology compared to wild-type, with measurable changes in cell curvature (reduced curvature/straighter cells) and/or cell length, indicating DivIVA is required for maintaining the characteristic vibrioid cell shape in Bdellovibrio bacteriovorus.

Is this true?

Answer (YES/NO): NO